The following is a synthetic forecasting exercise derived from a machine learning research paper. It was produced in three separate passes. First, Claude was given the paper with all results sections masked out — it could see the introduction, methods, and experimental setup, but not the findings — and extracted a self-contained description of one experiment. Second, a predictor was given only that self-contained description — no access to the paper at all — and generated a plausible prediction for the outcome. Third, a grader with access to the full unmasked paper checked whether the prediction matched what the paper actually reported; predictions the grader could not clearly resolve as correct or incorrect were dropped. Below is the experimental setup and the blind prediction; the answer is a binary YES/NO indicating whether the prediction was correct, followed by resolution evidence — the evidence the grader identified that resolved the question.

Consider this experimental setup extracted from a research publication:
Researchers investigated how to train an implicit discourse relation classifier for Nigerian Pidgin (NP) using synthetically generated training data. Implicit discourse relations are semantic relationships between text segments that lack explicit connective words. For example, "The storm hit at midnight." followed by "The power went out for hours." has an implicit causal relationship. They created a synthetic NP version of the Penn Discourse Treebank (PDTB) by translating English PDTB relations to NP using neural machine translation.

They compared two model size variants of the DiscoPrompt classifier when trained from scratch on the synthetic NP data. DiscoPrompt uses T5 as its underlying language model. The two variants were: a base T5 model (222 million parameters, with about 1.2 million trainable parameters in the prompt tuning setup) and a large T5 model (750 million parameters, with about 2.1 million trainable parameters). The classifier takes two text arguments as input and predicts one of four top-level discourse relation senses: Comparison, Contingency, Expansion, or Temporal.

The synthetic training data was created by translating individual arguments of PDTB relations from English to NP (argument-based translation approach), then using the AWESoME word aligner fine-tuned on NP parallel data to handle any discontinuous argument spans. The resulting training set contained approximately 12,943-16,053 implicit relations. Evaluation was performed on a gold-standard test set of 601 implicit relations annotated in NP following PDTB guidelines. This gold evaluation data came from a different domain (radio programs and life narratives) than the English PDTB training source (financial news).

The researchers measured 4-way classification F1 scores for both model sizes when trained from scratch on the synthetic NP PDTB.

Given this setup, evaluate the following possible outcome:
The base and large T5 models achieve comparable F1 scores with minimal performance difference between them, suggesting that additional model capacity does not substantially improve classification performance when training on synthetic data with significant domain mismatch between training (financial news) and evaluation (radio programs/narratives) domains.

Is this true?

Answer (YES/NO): YES